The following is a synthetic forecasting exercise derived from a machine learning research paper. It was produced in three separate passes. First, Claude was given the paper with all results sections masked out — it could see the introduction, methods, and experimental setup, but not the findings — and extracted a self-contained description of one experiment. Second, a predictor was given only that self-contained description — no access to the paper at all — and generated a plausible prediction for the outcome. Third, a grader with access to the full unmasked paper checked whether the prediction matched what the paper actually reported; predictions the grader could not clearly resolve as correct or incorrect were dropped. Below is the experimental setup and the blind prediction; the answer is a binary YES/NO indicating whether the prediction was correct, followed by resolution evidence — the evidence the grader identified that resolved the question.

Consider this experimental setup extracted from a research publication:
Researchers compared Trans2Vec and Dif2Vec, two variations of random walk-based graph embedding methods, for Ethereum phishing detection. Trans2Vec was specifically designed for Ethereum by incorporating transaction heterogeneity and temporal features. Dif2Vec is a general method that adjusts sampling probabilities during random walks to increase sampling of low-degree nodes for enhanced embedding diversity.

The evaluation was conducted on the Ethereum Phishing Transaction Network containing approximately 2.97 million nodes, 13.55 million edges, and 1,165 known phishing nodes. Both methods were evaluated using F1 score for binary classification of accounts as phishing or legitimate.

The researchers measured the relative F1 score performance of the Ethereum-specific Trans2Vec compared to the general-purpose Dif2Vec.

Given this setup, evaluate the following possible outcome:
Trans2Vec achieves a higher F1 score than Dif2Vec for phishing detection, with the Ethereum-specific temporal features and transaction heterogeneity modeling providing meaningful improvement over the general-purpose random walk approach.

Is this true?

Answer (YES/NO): NO